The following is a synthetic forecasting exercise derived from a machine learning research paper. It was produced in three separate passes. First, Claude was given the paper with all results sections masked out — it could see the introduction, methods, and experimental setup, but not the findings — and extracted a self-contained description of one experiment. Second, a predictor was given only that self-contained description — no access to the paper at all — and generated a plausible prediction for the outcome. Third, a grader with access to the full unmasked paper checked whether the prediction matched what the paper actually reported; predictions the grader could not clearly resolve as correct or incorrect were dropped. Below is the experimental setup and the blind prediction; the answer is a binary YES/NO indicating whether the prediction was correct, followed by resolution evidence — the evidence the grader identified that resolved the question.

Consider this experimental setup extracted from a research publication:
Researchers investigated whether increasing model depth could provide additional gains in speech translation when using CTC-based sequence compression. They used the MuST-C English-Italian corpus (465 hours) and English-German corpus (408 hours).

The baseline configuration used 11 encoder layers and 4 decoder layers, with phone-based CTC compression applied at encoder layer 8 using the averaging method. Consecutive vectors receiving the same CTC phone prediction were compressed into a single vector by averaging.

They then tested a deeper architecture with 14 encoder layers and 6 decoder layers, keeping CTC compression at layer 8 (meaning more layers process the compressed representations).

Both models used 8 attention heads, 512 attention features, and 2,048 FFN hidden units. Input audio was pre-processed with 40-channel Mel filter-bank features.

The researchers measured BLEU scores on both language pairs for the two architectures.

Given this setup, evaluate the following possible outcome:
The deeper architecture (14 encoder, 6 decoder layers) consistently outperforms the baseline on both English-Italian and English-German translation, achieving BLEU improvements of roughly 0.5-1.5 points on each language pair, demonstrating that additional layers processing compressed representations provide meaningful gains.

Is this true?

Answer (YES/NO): NO